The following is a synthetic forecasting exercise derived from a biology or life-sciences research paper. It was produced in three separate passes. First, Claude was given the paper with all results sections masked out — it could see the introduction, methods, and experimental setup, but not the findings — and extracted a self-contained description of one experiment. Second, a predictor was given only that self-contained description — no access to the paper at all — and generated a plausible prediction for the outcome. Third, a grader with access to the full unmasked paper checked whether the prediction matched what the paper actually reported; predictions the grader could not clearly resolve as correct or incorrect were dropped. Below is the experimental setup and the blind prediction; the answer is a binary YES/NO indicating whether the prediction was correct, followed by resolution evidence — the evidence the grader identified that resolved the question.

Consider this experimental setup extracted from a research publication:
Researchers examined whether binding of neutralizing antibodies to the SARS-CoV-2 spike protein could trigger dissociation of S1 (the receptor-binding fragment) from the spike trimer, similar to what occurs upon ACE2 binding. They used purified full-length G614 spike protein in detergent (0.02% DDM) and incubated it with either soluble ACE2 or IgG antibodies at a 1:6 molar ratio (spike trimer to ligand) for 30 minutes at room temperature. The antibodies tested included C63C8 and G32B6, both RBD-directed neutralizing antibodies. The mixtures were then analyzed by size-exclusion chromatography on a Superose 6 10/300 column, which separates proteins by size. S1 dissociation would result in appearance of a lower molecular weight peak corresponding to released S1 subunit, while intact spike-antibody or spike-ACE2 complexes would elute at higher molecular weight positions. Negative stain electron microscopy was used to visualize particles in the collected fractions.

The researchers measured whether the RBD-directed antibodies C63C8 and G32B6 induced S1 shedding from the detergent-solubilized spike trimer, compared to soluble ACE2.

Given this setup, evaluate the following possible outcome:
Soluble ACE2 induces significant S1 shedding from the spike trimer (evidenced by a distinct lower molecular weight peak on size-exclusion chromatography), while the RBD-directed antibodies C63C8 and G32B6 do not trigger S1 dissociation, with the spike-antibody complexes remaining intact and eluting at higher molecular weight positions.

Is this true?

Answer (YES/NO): NO